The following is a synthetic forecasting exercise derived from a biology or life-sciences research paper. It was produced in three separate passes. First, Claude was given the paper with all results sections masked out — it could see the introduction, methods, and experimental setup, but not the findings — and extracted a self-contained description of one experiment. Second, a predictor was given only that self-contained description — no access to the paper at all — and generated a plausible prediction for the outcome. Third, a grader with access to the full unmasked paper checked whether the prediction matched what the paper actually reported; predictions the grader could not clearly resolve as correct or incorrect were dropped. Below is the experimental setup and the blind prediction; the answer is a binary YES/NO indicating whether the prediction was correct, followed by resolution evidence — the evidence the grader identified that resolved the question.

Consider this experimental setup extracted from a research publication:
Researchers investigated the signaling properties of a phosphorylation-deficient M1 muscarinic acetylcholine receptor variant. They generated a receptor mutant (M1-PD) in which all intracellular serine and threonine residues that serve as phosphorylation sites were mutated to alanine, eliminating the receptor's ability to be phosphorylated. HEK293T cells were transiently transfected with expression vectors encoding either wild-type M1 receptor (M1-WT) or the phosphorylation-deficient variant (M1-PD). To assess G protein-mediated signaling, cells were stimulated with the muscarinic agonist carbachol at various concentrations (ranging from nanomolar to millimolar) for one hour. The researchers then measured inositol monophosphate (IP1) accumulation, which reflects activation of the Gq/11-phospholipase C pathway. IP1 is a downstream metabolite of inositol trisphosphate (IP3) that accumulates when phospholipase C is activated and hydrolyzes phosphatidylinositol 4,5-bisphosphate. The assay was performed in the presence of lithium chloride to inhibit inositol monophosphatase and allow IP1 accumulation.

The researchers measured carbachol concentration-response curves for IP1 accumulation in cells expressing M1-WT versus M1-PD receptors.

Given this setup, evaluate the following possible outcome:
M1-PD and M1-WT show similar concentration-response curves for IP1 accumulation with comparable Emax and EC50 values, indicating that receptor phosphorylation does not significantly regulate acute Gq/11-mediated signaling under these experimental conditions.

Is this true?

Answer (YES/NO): YES